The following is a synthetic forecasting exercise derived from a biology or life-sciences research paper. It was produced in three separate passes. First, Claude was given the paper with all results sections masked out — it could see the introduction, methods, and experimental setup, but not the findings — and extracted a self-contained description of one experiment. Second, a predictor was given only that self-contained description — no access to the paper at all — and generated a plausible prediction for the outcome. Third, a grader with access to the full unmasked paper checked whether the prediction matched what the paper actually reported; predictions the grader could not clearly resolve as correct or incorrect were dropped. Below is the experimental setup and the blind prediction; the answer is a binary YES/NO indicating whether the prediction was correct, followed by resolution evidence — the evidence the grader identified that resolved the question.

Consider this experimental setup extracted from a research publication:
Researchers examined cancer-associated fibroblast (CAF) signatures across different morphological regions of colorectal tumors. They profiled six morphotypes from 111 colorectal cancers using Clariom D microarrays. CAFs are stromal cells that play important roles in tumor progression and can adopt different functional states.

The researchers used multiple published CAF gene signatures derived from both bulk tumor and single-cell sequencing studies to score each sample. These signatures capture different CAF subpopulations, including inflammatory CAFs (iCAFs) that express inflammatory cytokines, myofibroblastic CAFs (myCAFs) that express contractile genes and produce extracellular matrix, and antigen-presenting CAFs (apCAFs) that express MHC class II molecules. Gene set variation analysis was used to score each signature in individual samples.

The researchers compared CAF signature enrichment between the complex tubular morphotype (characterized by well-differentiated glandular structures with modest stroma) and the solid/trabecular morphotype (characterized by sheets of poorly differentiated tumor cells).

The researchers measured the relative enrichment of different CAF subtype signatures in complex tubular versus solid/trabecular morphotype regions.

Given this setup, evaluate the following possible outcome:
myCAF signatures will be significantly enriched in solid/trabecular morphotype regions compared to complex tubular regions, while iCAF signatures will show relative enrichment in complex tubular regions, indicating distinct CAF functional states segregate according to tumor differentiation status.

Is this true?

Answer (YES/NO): NO